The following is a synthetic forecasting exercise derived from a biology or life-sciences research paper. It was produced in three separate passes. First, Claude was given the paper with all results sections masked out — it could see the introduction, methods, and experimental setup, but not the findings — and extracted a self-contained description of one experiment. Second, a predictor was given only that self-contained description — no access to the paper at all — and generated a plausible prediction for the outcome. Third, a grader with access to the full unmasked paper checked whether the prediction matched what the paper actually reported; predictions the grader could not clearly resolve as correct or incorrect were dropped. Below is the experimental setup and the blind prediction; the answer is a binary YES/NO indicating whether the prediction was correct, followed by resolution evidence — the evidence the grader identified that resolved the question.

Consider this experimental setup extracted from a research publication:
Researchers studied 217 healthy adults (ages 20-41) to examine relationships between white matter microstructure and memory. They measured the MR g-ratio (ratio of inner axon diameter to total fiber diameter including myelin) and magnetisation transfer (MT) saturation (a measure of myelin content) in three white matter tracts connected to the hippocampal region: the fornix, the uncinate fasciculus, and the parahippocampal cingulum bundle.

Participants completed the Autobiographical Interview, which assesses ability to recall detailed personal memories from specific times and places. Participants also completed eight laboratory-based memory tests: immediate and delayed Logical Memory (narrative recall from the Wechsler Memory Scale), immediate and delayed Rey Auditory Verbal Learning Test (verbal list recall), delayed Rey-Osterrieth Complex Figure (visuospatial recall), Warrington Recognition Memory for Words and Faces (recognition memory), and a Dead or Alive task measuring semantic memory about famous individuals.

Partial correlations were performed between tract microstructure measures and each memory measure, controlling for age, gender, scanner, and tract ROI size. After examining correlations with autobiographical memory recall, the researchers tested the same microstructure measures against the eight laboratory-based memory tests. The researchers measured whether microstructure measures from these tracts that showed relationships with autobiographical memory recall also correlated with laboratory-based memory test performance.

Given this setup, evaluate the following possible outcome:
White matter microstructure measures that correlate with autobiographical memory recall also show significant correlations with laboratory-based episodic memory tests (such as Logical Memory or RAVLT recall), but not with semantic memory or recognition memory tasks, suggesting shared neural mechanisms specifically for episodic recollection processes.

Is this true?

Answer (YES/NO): NO